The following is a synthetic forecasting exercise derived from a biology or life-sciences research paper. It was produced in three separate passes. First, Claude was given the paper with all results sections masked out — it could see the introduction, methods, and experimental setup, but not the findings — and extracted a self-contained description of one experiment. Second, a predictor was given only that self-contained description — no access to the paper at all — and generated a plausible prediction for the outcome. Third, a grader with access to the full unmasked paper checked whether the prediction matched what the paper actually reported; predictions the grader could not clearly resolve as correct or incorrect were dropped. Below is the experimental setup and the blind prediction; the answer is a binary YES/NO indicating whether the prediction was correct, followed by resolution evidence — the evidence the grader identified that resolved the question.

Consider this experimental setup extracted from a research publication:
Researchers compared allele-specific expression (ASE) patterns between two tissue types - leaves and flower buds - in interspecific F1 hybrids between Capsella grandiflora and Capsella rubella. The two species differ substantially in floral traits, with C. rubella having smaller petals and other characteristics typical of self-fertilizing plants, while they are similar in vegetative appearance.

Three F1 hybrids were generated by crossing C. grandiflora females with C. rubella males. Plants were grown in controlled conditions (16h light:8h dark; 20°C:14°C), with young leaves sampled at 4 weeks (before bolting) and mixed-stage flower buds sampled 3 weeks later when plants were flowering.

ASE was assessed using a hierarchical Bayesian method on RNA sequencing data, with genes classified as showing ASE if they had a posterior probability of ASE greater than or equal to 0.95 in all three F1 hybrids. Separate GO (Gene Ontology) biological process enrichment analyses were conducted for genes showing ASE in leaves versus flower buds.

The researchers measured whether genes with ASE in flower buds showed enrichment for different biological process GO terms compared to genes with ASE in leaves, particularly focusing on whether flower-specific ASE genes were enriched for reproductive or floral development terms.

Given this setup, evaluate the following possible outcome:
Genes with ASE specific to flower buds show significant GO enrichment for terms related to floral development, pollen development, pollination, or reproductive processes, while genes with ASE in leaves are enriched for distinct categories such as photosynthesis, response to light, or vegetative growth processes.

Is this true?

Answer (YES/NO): NO